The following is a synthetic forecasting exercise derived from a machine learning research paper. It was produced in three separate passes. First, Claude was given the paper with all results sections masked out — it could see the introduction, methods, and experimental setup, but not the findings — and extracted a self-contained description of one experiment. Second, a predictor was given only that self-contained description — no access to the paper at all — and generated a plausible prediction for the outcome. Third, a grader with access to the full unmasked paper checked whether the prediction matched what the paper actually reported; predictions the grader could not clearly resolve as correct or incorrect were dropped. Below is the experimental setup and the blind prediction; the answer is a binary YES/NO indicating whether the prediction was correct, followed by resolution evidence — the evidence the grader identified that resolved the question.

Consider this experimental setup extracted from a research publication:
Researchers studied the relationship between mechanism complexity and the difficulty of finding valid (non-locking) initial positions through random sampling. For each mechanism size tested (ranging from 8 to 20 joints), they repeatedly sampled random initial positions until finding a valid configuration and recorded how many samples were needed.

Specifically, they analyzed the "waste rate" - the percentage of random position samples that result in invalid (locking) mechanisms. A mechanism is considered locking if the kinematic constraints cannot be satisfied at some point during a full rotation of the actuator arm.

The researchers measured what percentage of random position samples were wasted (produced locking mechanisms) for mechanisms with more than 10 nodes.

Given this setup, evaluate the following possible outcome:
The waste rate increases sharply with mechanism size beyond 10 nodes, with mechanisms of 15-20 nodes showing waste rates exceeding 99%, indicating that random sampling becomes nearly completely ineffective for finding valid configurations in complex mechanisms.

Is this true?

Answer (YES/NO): YES